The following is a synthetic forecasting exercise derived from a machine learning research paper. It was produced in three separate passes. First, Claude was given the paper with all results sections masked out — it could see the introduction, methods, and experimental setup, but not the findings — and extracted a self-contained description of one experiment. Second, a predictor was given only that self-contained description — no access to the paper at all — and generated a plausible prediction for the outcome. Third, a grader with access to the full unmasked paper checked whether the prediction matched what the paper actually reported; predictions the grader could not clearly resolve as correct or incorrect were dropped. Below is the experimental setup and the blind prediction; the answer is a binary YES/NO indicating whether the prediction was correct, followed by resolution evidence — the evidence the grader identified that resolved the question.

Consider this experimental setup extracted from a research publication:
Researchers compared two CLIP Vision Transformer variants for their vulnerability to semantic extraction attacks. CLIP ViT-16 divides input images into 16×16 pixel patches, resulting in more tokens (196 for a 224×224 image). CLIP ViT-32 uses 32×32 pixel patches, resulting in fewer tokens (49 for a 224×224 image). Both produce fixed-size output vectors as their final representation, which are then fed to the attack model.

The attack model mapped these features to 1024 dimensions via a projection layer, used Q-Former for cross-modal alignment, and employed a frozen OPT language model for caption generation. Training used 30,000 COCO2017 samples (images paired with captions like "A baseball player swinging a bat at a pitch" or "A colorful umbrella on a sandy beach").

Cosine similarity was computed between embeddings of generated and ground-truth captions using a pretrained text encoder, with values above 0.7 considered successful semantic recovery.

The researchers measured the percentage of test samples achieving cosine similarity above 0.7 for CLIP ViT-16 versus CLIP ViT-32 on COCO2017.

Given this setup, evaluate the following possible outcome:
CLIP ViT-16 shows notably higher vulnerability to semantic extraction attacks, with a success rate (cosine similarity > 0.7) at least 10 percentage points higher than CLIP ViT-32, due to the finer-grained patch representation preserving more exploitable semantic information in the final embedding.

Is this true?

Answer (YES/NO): NO